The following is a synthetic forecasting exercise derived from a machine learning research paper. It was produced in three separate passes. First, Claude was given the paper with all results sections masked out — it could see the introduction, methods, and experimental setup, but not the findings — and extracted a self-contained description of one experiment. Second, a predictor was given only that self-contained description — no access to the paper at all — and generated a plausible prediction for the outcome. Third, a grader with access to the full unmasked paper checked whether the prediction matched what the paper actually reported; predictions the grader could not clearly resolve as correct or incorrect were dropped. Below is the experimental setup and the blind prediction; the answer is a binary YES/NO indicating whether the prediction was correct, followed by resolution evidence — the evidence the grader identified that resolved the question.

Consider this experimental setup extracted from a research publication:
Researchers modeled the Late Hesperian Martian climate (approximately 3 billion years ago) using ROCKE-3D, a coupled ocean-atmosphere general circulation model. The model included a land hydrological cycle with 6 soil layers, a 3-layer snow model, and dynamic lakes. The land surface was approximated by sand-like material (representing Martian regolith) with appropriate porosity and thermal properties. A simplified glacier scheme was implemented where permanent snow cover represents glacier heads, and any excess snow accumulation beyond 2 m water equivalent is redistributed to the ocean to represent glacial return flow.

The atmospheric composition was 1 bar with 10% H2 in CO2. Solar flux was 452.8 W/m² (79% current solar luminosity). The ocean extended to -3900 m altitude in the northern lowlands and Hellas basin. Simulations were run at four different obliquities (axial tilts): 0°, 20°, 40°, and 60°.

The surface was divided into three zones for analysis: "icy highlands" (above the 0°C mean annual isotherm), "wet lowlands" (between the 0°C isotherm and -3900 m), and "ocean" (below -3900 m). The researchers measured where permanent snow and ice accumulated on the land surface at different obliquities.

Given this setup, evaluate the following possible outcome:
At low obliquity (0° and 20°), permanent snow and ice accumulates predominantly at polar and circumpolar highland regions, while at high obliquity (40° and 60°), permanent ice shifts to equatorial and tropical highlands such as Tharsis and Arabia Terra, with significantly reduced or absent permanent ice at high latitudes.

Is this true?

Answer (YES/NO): NO